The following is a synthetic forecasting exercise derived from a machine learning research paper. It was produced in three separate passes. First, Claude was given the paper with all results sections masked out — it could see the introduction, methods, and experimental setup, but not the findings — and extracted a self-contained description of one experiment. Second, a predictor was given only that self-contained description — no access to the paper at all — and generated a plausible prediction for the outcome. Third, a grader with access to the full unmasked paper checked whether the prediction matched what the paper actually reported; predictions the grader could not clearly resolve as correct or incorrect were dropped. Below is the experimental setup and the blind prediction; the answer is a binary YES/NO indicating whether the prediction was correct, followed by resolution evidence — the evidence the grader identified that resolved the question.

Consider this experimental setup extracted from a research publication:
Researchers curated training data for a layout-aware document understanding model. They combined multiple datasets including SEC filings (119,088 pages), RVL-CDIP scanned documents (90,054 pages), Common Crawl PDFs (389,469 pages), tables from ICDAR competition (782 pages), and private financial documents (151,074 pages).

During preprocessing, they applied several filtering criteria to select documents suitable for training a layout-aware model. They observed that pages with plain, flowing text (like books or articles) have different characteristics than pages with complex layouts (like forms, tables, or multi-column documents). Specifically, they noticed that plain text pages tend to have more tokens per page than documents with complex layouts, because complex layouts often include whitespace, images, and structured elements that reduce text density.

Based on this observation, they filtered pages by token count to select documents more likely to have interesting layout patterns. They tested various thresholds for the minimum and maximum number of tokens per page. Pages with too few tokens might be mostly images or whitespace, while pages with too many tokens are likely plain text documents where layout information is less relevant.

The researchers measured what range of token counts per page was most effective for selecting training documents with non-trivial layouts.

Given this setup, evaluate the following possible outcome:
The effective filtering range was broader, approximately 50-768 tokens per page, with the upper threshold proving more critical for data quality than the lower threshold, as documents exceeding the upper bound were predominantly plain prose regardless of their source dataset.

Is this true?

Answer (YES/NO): NO